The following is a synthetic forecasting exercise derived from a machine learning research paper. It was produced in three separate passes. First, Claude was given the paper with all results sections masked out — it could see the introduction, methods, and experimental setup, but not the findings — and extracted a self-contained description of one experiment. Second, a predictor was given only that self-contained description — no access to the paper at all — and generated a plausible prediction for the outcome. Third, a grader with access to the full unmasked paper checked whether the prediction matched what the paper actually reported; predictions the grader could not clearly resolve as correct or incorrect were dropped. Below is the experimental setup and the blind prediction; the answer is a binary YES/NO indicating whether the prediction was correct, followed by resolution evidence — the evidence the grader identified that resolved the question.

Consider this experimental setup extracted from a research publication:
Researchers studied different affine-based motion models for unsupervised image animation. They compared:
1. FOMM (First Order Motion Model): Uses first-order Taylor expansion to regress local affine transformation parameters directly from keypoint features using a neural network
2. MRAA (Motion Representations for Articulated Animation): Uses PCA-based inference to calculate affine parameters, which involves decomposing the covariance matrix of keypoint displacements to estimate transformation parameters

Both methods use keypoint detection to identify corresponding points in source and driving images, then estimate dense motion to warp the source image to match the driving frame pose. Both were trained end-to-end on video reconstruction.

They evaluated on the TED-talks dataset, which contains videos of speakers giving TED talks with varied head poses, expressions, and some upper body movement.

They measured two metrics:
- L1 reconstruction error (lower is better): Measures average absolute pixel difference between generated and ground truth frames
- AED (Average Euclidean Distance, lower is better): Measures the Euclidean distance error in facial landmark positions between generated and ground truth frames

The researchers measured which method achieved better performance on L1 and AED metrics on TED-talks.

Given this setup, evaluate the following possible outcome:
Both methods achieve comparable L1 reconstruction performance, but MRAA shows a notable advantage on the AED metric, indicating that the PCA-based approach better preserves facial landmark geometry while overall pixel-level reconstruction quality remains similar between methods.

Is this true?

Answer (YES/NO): NO